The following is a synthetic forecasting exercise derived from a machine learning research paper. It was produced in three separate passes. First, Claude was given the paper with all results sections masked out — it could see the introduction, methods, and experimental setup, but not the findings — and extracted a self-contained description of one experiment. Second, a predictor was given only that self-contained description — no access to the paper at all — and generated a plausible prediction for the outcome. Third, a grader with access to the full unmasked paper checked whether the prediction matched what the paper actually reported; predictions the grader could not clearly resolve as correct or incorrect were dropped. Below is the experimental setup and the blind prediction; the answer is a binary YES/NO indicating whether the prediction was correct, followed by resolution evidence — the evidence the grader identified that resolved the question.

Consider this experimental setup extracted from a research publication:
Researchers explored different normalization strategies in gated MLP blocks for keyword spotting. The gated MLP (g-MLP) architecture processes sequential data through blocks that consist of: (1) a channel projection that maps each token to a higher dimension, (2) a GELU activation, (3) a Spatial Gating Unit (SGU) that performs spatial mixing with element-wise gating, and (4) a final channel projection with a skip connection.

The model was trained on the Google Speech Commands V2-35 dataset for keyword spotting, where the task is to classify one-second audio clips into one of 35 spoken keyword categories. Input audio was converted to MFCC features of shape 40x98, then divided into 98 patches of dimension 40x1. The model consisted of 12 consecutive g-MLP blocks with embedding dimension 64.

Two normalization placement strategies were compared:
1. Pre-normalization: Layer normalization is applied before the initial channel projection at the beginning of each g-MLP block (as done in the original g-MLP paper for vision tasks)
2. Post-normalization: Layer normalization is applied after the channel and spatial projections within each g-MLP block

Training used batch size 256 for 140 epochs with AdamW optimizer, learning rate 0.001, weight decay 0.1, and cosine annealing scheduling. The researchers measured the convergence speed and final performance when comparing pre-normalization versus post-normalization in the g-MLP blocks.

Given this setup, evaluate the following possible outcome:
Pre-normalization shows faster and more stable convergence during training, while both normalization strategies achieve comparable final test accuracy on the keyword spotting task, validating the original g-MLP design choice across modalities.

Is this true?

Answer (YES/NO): NO